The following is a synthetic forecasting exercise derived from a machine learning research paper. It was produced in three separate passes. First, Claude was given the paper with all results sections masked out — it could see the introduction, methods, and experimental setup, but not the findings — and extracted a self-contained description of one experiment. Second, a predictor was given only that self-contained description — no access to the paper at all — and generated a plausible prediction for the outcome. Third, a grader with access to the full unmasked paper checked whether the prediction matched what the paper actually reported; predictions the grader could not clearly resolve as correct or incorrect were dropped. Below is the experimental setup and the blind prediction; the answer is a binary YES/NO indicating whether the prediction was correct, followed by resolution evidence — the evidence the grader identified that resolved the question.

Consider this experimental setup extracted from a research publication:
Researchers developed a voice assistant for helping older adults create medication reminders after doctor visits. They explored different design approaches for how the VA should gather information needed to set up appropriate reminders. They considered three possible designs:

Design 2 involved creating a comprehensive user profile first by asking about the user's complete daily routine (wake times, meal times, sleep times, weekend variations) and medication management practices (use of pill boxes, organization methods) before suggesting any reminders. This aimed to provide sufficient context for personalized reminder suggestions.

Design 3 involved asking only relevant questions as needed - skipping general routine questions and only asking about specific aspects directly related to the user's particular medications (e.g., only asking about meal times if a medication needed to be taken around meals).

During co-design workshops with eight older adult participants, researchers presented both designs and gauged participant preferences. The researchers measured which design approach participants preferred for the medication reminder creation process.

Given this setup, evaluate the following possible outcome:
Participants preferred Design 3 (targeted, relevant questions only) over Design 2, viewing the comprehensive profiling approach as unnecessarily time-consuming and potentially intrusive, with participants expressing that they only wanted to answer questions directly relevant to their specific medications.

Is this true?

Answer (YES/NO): NO